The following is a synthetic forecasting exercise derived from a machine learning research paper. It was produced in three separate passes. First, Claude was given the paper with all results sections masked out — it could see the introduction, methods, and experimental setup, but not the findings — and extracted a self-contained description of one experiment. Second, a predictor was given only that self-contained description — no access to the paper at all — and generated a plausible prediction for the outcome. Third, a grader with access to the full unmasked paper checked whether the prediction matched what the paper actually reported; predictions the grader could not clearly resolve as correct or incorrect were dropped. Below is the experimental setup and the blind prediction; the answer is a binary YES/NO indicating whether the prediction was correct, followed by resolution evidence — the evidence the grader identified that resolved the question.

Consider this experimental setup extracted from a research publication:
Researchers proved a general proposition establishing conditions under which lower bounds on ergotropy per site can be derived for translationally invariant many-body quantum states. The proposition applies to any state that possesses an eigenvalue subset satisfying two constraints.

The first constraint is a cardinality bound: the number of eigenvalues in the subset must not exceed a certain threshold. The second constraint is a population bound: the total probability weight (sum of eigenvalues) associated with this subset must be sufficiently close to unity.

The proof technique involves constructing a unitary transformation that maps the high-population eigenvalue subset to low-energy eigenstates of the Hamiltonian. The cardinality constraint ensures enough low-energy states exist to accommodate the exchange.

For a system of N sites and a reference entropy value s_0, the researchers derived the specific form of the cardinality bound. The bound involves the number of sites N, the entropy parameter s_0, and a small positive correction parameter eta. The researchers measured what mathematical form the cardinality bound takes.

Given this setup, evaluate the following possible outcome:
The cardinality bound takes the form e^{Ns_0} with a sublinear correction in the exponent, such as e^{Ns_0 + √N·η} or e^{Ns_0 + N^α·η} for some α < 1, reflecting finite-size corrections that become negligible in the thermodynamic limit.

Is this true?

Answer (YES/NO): NO